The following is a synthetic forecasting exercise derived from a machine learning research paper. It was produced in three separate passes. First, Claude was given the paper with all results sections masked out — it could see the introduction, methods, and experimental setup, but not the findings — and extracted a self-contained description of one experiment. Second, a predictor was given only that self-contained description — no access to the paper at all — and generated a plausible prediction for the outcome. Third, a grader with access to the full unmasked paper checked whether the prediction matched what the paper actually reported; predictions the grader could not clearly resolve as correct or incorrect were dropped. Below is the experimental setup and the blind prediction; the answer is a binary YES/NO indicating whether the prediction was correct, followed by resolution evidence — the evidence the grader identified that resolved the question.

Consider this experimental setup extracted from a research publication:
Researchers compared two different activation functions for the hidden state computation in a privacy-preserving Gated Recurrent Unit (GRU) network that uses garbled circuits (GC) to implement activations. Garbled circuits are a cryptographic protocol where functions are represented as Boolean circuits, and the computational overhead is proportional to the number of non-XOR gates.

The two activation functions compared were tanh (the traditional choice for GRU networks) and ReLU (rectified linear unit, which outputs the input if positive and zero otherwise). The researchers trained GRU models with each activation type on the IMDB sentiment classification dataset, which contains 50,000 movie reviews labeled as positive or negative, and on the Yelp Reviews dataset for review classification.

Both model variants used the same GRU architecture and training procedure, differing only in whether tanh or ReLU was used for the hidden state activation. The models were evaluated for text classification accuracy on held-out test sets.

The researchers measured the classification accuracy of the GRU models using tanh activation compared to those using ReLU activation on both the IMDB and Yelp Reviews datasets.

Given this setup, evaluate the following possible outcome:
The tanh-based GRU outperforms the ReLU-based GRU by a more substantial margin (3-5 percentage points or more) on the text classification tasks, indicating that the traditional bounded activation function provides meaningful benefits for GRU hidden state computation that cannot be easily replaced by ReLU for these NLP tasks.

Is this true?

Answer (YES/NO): NO